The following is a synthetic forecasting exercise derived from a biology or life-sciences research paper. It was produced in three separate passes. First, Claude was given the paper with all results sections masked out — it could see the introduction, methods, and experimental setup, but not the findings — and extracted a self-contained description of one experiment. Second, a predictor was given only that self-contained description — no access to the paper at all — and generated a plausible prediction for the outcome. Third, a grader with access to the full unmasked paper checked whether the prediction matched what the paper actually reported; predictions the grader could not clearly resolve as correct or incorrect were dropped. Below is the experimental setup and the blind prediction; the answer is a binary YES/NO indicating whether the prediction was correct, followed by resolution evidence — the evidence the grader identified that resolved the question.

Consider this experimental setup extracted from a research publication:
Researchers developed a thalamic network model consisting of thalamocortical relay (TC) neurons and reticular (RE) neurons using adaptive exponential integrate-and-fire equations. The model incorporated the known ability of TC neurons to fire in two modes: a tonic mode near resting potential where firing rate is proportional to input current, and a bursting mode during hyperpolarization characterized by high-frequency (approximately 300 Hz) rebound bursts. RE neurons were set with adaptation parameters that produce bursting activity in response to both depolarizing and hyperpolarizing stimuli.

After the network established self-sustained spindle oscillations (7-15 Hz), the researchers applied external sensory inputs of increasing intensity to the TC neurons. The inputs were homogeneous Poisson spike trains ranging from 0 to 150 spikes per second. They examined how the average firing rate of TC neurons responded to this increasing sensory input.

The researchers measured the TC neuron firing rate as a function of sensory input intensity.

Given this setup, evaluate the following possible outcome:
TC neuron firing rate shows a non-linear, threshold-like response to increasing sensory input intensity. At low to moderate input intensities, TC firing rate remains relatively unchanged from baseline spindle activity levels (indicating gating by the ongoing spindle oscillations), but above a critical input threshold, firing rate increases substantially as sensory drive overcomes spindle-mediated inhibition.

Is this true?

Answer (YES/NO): YES